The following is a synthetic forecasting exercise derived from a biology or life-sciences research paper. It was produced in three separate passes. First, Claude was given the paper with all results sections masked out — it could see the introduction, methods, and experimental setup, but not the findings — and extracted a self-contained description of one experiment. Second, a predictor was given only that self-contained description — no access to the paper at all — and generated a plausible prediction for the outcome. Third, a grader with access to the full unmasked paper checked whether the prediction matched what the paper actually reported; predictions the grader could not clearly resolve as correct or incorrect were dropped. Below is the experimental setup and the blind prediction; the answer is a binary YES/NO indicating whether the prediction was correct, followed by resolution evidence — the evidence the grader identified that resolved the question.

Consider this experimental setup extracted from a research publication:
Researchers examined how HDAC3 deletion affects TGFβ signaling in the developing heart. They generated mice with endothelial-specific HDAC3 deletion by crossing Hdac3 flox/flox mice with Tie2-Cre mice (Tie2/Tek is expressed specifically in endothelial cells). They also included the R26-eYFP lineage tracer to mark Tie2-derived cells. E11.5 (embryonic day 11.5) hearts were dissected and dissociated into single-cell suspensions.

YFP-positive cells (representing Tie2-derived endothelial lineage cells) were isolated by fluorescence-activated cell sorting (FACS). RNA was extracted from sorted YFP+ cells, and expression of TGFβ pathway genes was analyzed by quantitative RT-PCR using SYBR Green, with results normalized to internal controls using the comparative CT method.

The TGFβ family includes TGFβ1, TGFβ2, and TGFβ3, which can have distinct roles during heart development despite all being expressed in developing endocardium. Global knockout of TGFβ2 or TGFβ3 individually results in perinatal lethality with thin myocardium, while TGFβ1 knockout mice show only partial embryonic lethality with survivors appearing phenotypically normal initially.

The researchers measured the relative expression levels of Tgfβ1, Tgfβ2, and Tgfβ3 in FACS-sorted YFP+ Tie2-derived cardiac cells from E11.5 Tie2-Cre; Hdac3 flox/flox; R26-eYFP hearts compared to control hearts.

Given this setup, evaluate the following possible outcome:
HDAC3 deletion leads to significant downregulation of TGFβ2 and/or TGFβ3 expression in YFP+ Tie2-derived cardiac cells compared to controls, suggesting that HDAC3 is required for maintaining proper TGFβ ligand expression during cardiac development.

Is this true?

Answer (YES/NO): YES